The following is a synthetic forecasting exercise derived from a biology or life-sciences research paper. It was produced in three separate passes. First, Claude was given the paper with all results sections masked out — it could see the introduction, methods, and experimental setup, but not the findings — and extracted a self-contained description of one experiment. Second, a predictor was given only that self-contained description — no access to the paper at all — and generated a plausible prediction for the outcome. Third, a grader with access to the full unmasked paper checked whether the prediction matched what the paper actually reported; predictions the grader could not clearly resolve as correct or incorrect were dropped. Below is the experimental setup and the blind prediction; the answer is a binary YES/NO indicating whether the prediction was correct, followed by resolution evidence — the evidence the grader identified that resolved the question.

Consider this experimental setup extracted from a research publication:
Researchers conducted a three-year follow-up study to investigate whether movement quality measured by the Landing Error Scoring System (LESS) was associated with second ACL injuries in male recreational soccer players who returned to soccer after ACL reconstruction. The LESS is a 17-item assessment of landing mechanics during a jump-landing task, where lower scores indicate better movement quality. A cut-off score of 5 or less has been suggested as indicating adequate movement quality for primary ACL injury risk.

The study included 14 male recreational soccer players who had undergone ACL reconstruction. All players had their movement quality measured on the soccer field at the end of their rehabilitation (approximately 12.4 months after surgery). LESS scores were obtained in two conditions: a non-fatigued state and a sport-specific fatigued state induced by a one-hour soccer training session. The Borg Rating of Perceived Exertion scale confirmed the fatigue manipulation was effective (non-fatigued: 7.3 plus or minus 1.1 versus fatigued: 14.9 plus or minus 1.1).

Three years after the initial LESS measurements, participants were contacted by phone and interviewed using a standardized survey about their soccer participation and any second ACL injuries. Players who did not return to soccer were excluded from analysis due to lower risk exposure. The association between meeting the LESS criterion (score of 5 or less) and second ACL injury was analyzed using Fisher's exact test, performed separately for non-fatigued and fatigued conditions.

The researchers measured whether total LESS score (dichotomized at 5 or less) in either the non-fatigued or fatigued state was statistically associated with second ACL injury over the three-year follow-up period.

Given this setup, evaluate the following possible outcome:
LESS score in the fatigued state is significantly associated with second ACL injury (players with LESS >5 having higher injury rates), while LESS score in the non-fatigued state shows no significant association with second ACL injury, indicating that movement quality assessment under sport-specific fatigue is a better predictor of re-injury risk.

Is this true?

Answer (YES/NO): NO